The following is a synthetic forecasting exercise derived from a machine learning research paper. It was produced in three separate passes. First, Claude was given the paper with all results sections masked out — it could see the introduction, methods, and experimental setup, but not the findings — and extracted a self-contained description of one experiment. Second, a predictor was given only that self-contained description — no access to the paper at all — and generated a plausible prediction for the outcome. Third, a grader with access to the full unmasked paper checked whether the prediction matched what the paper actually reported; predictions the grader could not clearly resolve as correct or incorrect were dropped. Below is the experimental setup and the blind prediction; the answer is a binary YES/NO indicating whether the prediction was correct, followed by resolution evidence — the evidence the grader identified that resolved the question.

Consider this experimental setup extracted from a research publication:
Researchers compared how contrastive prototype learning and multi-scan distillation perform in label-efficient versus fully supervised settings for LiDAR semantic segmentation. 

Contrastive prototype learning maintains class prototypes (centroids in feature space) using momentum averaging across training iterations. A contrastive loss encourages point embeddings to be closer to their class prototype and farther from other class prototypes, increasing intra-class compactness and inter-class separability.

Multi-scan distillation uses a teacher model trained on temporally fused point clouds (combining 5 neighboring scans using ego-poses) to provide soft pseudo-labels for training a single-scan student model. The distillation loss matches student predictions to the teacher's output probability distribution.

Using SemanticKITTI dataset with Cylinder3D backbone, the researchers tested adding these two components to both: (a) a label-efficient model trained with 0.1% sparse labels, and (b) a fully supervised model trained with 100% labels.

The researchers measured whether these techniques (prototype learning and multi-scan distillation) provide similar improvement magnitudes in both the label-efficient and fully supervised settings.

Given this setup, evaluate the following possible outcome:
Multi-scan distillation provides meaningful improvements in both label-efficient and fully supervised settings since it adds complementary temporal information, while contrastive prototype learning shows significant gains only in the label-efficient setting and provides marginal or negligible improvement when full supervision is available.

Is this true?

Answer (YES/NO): NO